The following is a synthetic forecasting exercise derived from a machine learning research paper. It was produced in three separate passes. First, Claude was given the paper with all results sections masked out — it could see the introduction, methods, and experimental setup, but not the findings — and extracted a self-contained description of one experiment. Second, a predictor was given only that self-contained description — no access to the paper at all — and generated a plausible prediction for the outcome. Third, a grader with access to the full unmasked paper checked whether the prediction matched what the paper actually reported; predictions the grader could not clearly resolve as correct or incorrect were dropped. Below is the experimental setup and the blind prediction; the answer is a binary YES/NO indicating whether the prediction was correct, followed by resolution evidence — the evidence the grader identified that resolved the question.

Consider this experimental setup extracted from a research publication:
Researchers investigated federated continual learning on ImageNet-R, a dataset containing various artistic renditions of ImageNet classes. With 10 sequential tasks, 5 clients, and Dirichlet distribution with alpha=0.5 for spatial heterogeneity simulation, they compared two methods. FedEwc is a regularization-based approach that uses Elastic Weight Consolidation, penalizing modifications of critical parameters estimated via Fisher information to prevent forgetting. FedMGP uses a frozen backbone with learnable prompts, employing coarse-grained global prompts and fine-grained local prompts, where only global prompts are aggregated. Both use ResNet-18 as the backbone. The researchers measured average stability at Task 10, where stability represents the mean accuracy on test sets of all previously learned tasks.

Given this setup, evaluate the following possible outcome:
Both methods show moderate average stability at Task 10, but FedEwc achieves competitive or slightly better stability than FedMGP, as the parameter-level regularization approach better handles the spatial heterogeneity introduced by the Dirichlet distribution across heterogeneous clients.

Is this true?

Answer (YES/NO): NO